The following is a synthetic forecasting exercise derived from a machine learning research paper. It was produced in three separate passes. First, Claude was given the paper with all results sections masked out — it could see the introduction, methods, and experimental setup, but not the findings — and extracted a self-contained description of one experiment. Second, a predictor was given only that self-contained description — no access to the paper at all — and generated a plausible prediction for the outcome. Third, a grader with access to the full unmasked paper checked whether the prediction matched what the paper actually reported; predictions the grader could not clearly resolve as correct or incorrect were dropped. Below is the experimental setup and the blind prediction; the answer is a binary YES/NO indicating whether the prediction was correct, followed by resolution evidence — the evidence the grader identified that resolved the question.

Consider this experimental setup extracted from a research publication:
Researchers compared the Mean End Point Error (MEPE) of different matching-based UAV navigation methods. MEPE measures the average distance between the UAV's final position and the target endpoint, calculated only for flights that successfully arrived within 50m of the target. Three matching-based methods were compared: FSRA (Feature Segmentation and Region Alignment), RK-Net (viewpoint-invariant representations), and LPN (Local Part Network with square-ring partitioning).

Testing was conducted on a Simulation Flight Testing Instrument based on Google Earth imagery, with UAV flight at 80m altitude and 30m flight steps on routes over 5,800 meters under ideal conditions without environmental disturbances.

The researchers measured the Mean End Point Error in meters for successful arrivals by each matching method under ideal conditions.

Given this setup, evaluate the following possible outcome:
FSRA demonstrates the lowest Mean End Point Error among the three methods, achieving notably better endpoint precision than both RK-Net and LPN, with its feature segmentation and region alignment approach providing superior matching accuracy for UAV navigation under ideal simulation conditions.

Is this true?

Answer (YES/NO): NO